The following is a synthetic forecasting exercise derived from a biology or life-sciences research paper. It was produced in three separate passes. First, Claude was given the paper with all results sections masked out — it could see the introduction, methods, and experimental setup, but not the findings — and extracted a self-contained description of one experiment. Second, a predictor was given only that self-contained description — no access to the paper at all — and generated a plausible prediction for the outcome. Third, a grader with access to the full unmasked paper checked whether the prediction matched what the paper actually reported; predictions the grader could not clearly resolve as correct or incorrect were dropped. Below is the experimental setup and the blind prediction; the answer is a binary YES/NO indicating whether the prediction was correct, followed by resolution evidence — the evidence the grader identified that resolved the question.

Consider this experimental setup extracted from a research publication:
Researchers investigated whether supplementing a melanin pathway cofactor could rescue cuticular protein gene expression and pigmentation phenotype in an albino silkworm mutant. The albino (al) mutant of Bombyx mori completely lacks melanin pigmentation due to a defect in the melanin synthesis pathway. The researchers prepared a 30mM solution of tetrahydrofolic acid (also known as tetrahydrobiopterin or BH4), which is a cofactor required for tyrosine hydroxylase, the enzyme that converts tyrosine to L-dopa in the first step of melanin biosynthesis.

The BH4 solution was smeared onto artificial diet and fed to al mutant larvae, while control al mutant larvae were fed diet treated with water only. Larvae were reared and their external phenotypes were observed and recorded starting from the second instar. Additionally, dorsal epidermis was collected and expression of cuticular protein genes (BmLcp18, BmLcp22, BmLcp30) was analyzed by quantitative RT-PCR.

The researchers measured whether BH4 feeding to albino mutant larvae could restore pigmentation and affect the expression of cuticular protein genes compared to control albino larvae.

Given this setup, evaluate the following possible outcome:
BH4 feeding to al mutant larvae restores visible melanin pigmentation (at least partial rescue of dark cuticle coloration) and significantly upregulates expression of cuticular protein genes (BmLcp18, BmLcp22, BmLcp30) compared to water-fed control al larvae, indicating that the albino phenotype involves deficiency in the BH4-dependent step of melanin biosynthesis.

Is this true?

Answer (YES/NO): YES